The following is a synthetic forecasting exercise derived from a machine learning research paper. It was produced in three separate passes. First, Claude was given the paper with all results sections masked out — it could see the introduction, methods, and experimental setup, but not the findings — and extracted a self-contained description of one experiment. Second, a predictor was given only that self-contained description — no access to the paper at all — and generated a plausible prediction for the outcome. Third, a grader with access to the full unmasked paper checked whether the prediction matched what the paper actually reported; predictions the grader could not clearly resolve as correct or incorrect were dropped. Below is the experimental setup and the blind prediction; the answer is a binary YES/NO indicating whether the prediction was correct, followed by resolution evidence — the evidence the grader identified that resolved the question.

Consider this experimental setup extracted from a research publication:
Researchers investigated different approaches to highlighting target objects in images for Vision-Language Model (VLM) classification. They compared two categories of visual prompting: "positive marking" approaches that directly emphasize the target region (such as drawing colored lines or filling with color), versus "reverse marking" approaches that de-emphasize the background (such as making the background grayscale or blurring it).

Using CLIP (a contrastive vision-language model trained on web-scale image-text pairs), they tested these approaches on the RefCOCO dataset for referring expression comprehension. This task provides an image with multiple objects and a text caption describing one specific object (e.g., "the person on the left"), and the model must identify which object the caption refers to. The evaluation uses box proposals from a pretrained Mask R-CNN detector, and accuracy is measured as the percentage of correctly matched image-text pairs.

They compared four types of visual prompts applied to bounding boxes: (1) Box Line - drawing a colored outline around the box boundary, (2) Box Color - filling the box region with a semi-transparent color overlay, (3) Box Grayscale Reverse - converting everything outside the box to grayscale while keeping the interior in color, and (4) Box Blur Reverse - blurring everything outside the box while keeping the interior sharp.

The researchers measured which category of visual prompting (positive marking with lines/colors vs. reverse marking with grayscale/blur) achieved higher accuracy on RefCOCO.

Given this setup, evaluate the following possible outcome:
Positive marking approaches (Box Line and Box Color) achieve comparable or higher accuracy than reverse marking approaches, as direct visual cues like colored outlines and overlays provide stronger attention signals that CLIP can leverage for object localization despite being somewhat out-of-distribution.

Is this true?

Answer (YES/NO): NO